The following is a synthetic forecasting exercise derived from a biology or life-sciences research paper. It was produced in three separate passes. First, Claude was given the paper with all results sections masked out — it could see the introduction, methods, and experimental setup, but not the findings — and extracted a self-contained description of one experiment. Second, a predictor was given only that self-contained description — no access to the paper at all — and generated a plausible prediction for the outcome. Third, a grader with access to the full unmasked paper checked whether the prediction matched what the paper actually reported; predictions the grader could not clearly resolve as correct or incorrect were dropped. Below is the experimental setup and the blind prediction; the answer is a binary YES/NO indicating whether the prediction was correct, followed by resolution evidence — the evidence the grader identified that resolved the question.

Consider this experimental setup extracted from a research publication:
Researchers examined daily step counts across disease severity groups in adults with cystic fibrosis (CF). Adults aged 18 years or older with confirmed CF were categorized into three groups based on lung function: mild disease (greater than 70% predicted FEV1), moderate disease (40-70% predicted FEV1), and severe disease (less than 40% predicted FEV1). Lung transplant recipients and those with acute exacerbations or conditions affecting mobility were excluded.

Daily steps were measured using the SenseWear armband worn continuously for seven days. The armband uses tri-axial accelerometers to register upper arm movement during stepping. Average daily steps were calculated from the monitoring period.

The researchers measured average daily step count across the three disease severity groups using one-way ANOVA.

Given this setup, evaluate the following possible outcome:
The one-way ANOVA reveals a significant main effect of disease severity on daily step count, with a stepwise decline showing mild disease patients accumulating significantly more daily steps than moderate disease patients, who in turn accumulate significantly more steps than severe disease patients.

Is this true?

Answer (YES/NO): NO